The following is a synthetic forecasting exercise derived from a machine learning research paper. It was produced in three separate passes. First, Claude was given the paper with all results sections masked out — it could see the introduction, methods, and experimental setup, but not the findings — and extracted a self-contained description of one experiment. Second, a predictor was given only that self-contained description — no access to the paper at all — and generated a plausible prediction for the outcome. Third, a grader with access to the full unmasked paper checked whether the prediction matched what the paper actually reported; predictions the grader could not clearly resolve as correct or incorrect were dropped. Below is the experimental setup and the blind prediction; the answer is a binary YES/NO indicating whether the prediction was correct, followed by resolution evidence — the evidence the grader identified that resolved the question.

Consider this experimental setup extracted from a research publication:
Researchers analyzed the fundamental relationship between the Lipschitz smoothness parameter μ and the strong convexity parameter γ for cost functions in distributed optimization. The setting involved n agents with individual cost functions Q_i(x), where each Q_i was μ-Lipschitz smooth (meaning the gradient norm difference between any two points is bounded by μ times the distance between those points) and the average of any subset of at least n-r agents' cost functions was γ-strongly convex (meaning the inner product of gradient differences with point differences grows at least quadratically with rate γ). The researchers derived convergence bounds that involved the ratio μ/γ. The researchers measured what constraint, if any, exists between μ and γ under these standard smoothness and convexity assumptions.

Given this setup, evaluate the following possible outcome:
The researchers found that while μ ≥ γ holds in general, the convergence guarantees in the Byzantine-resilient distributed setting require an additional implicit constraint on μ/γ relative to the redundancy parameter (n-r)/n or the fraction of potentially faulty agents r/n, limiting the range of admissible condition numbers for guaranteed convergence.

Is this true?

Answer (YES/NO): YES